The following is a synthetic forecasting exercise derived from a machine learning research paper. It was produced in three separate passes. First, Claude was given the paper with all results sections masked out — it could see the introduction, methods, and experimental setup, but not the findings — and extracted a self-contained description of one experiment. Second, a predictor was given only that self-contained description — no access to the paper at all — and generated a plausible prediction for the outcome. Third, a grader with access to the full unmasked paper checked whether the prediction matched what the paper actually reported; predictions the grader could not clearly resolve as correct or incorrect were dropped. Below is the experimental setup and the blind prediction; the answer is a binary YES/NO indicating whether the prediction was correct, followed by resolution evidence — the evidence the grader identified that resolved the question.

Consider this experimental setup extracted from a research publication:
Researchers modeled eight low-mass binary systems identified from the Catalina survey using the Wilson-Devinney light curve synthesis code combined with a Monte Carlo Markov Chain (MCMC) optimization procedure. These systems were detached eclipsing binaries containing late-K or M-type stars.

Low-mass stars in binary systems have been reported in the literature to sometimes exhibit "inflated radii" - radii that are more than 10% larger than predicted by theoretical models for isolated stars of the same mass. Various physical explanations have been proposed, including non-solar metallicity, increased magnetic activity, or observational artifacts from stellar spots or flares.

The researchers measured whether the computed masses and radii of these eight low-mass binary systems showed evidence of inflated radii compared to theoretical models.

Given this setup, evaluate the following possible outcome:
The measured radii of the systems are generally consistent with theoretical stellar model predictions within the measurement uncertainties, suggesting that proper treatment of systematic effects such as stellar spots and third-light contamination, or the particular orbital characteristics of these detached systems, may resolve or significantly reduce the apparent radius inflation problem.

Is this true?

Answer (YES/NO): YES